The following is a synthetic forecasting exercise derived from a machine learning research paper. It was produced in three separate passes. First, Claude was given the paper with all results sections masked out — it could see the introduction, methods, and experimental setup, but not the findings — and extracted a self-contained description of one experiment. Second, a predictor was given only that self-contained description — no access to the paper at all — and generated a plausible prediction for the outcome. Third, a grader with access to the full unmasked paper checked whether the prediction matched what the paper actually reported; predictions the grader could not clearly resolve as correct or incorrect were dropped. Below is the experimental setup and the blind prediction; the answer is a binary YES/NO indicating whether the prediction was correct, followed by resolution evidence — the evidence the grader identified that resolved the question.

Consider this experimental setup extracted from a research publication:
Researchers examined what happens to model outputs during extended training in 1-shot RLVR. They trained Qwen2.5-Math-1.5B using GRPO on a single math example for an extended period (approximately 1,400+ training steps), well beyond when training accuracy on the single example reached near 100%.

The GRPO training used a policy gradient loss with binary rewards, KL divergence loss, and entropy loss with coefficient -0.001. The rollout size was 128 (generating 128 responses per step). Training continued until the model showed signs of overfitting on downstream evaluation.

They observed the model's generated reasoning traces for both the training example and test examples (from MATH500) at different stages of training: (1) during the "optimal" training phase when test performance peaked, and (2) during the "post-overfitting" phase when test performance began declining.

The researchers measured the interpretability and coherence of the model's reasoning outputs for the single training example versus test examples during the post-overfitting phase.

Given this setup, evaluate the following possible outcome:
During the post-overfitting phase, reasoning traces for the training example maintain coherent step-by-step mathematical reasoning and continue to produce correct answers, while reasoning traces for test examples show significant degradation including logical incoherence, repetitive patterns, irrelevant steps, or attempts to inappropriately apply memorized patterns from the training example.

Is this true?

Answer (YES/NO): NO